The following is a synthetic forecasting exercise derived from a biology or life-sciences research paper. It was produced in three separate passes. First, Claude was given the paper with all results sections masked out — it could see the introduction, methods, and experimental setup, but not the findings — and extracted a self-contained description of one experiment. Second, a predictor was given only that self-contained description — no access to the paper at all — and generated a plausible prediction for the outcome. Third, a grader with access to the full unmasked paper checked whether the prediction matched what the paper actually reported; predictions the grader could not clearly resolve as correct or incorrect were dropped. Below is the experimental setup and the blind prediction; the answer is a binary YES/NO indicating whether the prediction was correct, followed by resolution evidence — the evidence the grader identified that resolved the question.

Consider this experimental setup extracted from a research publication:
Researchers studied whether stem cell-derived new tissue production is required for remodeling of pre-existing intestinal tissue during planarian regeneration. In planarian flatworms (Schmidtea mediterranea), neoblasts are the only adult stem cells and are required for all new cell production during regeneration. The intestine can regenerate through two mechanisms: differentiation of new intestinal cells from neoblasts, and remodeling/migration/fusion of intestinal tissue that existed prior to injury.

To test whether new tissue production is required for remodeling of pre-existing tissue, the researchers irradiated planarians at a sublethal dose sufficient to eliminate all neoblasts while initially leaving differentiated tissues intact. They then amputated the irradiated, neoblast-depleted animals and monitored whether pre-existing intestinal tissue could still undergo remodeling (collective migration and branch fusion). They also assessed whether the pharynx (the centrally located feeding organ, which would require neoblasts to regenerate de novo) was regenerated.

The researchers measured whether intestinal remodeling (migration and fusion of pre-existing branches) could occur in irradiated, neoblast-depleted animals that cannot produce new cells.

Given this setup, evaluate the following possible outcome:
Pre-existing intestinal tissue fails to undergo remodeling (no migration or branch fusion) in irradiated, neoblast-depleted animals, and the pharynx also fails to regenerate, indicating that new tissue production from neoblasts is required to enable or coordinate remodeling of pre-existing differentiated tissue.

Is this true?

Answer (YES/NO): YES